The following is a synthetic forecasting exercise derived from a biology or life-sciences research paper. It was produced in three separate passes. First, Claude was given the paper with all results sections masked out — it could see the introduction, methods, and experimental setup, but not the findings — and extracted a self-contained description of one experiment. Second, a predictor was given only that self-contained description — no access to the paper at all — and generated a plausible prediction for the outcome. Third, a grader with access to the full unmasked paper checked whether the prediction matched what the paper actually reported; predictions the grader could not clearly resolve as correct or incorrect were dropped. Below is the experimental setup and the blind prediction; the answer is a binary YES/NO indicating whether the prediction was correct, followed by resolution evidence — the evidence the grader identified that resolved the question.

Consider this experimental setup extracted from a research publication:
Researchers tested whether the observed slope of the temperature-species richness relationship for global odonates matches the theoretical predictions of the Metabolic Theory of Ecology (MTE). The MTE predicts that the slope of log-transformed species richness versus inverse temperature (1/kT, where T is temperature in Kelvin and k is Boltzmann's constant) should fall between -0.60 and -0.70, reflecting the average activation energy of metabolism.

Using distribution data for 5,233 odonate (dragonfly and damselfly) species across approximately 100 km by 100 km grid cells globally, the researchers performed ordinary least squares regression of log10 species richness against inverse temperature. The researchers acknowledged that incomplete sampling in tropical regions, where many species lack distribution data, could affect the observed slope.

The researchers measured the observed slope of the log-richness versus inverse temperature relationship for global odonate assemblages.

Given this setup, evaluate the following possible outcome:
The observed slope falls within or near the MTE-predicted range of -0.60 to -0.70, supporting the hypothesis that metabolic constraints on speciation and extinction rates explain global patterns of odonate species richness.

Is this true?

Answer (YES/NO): NO